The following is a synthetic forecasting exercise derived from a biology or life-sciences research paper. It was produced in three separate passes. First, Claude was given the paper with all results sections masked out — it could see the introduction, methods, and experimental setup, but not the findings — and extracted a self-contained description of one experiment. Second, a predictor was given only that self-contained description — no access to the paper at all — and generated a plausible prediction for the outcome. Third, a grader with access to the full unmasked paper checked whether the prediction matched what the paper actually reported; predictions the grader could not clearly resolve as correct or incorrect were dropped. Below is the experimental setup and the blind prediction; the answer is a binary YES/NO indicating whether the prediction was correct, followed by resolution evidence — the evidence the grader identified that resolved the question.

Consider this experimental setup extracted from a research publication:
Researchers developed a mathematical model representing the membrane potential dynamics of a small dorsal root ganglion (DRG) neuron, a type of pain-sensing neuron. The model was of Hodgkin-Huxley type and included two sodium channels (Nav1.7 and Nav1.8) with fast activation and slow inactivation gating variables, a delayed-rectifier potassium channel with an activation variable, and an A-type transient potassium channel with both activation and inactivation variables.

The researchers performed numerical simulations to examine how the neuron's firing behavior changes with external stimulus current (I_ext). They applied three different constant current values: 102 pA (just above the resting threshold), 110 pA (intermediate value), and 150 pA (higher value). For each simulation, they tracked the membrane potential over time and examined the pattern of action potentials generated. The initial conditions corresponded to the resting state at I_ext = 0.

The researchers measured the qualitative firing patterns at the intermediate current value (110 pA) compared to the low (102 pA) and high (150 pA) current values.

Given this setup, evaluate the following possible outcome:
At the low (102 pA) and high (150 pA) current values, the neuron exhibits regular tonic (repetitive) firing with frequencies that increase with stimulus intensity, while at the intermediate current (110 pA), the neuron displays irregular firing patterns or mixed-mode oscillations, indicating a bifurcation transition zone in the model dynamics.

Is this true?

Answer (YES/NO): NO